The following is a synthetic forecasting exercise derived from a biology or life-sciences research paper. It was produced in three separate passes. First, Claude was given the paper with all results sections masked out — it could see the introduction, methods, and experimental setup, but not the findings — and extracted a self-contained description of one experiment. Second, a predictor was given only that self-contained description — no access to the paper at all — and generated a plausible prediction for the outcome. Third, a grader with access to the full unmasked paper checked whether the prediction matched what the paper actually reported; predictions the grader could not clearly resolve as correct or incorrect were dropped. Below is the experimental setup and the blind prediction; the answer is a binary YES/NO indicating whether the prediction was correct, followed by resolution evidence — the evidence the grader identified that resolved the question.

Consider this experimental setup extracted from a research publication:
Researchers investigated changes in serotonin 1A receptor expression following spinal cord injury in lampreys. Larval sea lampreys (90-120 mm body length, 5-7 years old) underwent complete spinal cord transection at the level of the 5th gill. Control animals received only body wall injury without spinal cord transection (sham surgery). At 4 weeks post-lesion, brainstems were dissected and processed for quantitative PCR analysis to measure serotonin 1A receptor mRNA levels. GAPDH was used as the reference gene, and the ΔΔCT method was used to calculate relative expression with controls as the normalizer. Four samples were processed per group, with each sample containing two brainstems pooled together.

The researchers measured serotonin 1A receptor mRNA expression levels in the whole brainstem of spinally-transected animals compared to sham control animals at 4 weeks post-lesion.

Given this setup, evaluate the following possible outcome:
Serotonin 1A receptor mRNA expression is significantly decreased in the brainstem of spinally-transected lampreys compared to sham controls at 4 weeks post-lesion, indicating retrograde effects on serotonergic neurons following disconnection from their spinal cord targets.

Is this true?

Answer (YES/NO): NO